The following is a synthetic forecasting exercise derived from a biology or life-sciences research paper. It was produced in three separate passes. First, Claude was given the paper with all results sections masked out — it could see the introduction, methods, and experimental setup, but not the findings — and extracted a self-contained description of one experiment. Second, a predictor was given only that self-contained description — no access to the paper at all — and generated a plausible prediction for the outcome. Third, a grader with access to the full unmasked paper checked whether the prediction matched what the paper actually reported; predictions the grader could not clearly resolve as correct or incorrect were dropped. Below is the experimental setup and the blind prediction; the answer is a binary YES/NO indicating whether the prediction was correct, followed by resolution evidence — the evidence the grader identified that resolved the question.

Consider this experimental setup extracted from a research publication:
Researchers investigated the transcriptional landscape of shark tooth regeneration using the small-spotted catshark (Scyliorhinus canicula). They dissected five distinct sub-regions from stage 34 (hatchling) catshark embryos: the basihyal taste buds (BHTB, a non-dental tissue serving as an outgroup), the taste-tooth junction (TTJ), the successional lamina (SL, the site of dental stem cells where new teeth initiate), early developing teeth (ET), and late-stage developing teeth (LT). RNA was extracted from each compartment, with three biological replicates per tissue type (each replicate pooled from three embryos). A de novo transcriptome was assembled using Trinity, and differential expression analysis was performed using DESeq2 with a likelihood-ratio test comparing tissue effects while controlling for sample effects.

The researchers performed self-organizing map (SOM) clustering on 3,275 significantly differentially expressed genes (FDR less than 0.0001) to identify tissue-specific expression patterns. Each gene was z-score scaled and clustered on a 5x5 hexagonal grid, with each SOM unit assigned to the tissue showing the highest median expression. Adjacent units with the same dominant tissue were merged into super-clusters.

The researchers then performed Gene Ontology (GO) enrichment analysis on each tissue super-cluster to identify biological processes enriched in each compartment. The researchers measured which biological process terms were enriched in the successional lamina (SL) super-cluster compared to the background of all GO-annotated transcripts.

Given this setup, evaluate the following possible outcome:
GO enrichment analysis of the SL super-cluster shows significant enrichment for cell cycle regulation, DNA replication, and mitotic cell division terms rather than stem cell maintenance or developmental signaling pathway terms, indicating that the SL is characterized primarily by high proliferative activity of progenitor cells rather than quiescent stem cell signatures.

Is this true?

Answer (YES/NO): NO